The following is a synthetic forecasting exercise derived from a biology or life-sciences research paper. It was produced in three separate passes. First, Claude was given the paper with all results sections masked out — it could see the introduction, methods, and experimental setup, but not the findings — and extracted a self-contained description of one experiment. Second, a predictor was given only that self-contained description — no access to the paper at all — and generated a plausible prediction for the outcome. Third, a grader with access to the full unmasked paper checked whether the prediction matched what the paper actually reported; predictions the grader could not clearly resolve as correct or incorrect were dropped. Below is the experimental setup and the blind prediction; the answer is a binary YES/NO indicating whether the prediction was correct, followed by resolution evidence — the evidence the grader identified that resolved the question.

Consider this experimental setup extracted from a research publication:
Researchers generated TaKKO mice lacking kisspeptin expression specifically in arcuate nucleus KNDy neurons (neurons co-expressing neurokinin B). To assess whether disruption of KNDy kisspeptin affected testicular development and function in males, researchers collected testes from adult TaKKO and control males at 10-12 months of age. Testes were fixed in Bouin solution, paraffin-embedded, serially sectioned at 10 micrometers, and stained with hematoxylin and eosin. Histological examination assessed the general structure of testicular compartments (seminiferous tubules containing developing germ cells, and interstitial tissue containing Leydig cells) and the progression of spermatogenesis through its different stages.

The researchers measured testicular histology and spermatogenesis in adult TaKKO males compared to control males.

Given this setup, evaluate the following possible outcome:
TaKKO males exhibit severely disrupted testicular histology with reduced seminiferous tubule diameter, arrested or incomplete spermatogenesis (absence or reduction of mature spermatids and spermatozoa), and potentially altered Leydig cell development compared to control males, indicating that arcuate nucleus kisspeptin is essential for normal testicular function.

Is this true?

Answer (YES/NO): NO